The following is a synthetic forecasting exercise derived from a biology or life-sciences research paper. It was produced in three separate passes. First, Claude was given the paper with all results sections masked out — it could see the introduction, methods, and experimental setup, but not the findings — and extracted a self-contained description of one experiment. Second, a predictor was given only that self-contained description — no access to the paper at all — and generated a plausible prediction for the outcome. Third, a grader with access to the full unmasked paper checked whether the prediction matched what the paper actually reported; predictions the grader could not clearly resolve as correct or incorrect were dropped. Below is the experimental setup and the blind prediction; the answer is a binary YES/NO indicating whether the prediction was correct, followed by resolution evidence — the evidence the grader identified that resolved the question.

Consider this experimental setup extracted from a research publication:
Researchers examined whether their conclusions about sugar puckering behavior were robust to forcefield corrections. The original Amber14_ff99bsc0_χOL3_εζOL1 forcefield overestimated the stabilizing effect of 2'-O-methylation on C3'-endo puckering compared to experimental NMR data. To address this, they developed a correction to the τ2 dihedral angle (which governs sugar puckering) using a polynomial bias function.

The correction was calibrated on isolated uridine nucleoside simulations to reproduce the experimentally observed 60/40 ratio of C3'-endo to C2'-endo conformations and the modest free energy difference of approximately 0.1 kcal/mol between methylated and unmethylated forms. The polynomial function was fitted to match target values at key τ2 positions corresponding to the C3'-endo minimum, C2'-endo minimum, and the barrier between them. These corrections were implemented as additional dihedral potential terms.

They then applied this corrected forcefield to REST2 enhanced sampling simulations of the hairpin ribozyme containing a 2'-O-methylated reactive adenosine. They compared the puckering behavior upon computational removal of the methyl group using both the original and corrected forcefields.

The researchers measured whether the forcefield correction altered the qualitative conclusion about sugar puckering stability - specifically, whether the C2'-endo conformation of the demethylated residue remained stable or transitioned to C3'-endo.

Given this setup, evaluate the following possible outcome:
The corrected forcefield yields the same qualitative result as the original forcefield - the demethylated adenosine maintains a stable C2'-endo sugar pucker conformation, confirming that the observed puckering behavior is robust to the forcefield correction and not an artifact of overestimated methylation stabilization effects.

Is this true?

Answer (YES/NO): NO